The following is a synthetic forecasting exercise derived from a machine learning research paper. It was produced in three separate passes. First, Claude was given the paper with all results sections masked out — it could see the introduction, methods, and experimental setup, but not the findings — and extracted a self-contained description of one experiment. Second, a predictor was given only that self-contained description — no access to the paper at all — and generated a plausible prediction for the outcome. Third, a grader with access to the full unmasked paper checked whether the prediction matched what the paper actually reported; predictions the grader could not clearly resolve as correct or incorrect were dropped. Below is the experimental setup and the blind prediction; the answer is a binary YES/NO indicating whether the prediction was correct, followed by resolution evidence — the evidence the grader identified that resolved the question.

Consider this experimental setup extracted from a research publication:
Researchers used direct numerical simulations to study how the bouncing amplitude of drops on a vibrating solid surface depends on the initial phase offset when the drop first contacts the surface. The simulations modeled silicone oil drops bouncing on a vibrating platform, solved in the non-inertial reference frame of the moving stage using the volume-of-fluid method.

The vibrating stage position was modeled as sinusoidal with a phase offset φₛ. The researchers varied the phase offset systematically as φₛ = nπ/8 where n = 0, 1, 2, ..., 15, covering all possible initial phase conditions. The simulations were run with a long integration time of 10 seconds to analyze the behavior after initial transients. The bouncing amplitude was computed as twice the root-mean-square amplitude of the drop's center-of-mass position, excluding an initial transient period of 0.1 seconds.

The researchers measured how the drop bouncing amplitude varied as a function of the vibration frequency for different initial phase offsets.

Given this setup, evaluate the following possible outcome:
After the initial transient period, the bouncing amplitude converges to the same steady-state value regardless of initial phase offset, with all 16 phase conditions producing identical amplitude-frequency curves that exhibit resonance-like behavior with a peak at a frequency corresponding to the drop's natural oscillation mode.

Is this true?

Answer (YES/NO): NO